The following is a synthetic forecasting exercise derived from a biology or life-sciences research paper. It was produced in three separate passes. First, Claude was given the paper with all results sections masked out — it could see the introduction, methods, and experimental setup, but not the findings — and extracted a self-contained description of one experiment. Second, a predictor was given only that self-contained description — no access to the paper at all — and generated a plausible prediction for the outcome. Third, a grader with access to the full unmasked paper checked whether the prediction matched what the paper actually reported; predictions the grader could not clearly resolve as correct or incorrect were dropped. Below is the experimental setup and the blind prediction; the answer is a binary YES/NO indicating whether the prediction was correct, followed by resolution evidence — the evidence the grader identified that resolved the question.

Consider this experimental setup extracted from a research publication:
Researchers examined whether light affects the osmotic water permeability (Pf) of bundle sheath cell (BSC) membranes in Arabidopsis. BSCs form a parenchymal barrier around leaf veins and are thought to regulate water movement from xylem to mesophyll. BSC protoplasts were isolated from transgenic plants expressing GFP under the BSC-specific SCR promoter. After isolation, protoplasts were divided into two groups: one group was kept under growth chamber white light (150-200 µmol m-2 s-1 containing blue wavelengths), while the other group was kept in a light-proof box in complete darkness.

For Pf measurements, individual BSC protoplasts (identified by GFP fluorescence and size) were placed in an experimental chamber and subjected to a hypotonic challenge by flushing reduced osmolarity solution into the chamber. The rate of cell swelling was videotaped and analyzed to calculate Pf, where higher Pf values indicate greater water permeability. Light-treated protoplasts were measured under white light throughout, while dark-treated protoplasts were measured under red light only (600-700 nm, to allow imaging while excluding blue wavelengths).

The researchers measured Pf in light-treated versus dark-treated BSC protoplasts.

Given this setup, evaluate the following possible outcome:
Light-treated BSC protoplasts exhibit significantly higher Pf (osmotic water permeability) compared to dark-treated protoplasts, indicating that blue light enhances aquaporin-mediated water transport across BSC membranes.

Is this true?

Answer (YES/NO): YES